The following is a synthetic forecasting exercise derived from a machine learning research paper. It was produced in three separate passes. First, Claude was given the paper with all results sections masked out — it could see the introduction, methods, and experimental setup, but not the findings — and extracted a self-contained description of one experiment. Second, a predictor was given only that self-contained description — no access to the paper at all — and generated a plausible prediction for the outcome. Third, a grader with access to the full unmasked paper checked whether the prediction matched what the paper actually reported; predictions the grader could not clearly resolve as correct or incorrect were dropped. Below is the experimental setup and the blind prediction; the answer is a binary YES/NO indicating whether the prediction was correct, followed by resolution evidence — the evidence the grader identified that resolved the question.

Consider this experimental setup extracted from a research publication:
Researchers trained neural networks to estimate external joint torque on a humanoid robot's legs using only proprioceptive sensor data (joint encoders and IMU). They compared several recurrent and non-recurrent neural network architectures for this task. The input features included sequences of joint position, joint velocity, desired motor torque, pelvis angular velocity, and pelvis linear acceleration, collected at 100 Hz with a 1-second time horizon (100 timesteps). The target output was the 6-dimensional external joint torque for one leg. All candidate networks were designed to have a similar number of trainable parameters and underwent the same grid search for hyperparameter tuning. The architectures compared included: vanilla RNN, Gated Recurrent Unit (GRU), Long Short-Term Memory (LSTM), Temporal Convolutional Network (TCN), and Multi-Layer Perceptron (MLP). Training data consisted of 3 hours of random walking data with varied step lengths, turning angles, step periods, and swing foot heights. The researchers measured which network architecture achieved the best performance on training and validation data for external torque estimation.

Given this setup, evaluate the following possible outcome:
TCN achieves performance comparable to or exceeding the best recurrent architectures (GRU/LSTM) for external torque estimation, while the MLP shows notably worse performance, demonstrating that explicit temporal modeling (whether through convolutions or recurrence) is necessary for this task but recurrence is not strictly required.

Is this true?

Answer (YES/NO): NO